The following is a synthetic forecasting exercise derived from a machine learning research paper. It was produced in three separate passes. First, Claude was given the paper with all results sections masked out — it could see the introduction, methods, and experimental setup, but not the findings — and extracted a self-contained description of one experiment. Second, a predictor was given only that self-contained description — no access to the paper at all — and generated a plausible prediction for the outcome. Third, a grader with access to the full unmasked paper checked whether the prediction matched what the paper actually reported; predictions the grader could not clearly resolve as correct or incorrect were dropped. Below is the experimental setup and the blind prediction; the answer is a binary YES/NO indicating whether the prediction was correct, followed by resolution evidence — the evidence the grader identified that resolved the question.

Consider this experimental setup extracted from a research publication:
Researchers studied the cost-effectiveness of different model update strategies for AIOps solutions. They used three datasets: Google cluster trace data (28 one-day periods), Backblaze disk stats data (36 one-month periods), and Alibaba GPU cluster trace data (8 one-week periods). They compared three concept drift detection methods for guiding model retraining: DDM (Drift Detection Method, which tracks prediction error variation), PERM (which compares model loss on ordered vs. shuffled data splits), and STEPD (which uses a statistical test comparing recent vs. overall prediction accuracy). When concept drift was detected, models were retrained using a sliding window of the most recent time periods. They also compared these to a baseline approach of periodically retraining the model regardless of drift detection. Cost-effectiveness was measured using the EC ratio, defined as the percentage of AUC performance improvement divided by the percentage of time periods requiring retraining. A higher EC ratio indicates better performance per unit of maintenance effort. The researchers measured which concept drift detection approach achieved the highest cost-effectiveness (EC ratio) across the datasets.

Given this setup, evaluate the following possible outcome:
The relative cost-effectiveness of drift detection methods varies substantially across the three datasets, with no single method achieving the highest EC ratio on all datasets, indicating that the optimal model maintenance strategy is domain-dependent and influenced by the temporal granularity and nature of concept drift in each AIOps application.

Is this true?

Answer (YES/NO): YES